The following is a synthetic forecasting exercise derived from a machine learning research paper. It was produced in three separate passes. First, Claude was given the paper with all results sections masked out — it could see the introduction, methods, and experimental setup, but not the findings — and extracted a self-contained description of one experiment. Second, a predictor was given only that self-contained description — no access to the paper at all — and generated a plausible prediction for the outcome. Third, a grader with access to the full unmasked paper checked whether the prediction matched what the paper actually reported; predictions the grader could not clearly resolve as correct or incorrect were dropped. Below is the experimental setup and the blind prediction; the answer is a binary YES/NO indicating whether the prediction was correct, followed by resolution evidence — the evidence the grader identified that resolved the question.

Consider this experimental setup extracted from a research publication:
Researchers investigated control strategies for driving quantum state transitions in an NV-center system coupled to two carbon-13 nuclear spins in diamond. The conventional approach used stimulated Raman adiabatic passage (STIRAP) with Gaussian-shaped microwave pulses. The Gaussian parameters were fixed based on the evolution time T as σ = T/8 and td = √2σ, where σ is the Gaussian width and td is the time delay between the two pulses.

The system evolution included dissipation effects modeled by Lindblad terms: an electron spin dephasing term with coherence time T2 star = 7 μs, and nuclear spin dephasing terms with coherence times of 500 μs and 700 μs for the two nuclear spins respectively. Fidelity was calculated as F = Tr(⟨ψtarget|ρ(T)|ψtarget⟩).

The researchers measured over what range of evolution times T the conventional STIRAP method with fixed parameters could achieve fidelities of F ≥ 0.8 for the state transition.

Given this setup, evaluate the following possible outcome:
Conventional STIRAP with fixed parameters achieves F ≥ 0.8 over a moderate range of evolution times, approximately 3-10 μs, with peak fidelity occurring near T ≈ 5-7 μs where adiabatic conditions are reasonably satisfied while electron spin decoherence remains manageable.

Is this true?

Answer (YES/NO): NO